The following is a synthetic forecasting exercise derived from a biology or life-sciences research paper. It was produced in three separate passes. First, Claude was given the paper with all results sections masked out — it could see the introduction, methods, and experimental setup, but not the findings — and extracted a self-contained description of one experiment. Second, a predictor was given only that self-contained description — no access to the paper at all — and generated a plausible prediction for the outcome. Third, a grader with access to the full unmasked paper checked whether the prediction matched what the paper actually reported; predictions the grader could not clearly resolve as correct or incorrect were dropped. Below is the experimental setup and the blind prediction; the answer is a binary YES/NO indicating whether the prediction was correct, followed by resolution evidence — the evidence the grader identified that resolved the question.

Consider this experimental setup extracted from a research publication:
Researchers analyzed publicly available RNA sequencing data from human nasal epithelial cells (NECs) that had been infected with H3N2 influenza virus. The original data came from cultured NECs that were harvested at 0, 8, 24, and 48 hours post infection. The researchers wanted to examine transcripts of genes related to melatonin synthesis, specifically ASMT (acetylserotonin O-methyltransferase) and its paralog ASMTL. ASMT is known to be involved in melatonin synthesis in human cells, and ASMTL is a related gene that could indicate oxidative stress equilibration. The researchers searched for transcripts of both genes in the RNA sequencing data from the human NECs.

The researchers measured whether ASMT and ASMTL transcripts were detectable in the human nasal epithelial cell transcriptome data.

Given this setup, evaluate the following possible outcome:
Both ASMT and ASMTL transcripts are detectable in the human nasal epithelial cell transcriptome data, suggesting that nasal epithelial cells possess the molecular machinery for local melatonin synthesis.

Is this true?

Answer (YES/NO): NO